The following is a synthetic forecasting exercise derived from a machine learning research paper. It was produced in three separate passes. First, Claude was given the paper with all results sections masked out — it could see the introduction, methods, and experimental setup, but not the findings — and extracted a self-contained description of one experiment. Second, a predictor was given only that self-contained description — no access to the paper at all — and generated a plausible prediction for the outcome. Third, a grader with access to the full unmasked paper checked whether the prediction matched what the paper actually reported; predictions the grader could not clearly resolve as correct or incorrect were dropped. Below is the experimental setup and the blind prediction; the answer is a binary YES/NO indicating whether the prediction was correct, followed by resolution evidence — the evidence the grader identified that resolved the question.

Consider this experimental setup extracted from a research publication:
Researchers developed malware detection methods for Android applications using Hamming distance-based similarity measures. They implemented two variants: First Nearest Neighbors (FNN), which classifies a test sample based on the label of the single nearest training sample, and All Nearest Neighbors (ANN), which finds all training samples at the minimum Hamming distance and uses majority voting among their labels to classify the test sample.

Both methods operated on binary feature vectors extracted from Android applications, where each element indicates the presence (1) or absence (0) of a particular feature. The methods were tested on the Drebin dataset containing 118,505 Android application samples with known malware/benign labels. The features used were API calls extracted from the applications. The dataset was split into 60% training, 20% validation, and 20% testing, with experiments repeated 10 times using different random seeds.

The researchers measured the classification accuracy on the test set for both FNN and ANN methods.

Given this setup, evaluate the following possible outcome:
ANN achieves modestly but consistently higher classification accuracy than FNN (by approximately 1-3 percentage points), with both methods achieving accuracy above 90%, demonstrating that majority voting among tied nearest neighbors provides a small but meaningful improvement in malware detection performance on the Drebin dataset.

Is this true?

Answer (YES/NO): NO